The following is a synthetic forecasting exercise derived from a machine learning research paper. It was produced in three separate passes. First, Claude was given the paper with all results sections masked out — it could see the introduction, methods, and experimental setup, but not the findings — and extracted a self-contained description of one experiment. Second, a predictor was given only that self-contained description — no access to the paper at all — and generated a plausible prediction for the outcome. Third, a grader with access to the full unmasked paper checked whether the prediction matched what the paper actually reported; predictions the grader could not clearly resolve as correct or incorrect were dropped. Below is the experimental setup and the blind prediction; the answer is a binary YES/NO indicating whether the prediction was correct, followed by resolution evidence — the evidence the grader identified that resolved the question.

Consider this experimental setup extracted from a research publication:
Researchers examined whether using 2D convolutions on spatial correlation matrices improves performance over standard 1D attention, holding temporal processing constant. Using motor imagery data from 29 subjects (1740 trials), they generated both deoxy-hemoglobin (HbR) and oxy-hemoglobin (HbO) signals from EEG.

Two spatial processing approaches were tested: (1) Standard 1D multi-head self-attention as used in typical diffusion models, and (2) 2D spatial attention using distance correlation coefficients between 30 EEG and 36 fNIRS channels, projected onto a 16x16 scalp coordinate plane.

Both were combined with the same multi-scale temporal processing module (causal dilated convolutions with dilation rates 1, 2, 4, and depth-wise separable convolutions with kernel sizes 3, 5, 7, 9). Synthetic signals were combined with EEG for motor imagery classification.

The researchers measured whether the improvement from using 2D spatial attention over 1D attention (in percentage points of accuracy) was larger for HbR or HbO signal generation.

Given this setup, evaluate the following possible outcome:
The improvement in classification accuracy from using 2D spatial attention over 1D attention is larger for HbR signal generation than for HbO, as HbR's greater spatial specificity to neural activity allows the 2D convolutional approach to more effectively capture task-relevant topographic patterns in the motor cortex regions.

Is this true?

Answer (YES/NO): YES